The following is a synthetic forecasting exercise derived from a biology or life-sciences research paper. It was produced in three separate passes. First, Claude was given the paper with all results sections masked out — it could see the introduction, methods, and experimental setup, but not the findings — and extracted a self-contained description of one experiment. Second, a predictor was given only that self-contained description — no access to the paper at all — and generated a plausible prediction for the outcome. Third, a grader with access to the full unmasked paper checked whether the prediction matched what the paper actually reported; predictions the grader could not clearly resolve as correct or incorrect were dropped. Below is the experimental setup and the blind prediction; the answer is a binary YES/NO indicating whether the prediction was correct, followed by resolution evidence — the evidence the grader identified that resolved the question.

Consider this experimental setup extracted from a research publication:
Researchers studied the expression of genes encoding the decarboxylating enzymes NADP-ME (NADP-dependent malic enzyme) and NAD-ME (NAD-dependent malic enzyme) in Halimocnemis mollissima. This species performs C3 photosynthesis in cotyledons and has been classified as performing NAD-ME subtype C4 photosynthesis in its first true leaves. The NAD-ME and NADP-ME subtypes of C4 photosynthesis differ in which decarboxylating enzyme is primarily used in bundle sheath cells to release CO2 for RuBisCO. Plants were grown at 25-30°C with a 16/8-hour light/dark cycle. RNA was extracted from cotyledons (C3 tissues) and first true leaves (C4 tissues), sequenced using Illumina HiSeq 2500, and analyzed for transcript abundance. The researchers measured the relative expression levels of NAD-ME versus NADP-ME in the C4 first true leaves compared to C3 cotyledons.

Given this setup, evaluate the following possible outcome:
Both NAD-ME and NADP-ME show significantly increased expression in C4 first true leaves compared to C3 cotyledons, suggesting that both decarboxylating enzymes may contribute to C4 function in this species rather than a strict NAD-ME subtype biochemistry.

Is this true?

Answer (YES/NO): NO